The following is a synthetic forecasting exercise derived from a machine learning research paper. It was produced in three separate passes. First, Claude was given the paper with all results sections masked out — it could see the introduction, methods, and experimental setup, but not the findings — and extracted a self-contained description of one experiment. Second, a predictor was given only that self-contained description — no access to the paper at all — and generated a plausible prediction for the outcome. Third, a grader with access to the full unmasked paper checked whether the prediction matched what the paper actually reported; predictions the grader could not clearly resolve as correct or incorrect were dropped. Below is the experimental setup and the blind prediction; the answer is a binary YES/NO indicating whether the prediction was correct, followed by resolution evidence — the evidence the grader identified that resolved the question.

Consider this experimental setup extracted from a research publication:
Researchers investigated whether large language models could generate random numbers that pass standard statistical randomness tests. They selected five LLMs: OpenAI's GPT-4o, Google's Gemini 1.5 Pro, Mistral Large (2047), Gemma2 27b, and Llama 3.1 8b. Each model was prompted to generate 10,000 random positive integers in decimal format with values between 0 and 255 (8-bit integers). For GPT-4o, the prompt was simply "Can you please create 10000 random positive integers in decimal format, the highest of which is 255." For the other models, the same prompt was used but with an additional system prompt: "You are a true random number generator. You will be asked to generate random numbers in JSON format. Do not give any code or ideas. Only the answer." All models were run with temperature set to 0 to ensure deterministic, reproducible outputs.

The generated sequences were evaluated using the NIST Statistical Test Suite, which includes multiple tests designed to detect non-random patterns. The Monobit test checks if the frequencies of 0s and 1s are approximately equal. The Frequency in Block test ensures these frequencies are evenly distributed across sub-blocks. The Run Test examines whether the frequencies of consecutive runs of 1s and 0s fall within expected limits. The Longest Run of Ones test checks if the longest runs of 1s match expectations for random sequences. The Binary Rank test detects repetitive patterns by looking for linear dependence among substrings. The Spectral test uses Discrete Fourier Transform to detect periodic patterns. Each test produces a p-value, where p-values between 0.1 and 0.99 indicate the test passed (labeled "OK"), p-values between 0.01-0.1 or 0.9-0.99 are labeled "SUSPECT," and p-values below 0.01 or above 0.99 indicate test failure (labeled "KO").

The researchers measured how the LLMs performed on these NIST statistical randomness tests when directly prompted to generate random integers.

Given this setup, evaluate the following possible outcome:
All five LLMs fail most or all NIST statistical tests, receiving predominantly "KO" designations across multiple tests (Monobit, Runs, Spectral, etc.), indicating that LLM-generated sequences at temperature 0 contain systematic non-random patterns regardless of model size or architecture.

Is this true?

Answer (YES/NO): NO